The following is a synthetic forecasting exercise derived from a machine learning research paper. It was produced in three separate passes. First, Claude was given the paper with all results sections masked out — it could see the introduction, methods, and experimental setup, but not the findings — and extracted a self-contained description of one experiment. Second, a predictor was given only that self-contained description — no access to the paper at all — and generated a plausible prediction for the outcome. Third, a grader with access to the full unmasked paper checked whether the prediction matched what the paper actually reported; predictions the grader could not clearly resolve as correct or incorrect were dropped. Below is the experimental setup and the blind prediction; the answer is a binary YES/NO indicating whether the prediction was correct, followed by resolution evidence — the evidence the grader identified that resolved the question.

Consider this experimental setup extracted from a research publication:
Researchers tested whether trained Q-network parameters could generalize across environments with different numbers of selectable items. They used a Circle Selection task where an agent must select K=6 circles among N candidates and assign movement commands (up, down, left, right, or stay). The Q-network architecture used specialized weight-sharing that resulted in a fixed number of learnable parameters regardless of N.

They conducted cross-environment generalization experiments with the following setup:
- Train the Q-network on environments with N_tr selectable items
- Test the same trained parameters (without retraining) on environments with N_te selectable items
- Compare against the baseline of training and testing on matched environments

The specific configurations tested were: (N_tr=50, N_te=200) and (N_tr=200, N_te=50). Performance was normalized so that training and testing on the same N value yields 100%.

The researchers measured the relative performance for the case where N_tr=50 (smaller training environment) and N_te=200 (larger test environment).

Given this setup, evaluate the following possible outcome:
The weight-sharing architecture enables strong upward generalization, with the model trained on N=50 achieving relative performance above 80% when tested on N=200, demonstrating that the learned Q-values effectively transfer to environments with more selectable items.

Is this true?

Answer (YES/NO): YES